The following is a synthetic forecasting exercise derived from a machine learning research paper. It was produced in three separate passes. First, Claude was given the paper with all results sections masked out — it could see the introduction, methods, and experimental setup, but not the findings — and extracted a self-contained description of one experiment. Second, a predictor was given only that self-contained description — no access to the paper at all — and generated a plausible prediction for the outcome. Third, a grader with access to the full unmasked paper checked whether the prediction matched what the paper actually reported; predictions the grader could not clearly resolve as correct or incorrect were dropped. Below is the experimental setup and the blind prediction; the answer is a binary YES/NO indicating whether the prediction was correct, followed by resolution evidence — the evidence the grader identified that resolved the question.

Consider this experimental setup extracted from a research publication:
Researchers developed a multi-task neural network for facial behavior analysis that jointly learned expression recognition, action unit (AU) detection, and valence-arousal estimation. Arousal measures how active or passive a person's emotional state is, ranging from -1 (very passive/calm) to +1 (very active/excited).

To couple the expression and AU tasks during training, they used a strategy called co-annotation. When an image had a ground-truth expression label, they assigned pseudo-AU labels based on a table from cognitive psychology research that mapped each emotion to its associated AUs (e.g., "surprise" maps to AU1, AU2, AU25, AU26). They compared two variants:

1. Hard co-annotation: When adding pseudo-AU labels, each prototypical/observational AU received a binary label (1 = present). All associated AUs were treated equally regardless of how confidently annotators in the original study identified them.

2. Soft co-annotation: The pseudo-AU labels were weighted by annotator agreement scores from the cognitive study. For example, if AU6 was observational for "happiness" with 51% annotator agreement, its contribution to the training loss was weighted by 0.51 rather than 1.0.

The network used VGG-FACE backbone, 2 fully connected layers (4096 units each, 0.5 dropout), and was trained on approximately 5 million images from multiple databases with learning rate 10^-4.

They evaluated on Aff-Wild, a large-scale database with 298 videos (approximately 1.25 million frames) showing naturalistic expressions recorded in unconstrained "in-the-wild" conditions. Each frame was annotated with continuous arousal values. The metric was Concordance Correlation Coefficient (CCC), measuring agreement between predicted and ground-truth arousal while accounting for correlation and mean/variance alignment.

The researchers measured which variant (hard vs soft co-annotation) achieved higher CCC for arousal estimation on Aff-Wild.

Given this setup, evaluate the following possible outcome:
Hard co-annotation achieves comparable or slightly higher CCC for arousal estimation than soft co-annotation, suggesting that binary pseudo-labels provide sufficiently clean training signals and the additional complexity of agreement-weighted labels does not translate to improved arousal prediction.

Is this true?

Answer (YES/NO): NO